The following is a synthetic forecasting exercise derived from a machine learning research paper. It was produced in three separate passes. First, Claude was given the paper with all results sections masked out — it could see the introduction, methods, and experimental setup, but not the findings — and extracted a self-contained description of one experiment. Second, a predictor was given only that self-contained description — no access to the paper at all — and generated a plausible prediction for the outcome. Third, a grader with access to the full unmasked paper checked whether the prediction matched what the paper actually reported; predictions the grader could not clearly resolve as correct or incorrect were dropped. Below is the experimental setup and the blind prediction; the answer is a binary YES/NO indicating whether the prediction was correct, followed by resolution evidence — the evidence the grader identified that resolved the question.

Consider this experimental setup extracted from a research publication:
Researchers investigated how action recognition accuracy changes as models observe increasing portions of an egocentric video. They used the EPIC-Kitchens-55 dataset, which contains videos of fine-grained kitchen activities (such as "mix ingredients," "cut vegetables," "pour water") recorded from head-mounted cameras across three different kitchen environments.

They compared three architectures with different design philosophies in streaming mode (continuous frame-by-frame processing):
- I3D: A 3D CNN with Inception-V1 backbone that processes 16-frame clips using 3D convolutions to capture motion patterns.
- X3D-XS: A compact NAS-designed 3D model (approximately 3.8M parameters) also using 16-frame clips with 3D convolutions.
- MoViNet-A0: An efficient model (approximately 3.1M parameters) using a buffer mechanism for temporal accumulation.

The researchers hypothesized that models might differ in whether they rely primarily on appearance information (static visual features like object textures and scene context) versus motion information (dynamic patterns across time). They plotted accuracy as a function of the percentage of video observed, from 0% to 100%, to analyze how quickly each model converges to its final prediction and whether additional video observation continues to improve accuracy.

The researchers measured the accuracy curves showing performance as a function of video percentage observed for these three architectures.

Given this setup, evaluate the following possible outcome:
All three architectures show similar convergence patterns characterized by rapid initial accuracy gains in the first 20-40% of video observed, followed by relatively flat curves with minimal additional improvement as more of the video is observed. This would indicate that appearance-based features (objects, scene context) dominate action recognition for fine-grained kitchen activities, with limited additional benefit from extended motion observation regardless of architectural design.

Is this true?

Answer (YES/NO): NO